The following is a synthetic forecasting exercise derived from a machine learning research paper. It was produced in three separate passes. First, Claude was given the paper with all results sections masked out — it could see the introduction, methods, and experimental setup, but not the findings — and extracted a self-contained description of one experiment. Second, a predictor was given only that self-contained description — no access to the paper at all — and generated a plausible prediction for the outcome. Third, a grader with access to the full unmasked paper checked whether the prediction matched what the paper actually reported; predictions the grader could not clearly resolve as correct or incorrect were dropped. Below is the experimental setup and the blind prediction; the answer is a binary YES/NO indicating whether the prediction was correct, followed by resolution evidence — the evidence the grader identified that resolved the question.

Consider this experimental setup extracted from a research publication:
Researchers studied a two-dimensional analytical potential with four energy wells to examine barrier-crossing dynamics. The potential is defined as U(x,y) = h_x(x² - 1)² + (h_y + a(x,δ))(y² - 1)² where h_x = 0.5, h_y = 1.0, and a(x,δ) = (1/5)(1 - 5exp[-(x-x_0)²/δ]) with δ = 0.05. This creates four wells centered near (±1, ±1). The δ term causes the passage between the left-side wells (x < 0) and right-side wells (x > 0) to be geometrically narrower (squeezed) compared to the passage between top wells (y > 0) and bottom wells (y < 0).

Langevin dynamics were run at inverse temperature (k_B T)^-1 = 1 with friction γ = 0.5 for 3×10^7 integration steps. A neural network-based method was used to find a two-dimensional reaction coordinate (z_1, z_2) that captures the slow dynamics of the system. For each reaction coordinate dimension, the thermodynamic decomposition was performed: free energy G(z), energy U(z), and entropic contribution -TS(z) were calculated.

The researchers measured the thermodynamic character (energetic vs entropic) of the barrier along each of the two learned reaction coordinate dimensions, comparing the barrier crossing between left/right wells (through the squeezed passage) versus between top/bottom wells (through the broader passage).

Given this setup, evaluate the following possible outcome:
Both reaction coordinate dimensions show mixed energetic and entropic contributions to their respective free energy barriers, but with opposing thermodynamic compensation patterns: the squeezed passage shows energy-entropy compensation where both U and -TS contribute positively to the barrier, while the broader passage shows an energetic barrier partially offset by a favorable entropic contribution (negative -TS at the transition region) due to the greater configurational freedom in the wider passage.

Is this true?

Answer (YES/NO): NO